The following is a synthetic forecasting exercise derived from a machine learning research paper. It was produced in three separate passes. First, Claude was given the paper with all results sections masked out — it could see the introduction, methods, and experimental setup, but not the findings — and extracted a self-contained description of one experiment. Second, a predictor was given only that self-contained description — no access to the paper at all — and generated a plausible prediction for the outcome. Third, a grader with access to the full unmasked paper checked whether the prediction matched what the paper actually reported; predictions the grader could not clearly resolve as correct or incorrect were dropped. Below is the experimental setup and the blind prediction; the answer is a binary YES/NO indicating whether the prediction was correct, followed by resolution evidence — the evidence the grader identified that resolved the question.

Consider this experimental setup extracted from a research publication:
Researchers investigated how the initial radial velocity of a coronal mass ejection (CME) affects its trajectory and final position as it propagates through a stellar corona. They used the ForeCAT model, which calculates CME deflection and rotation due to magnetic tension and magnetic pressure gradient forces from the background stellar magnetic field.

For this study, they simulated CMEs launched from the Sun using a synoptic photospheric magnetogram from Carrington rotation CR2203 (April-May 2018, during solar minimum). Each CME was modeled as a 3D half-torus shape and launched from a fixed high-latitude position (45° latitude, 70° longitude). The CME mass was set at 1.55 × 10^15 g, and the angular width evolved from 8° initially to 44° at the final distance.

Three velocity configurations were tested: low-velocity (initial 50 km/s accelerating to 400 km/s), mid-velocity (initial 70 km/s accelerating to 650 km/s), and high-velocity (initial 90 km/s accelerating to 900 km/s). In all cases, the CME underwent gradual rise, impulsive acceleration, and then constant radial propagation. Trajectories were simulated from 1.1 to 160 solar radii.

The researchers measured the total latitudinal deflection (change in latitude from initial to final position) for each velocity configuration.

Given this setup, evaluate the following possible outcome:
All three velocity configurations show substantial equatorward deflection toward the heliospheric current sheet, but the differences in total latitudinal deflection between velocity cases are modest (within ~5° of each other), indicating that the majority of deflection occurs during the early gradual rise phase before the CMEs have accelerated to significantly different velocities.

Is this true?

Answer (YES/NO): NO